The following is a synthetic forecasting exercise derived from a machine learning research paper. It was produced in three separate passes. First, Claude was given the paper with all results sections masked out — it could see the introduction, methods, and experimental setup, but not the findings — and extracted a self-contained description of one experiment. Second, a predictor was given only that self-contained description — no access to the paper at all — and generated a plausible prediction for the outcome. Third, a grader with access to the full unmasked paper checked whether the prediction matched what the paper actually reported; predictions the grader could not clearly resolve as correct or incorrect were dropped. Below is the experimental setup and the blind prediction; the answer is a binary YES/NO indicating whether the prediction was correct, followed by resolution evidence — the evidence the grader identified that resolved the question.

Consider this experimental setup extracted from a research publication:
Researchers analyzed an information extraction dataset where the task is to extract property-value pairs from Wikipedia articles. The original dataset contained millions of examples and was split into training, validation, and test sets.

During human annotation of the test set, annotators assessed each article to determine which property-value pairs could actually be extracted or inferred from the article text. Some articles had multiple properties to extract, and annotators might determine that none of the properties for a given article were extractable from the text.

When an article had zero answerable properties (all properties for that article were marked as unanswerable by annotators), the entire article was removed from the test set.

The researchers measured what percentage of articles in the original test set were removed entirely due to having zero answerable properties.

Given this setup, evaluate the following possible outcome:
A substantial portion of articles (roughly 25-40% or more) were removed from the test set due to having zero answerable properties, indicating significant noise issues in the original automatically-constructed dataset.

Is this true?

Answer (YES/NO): NO